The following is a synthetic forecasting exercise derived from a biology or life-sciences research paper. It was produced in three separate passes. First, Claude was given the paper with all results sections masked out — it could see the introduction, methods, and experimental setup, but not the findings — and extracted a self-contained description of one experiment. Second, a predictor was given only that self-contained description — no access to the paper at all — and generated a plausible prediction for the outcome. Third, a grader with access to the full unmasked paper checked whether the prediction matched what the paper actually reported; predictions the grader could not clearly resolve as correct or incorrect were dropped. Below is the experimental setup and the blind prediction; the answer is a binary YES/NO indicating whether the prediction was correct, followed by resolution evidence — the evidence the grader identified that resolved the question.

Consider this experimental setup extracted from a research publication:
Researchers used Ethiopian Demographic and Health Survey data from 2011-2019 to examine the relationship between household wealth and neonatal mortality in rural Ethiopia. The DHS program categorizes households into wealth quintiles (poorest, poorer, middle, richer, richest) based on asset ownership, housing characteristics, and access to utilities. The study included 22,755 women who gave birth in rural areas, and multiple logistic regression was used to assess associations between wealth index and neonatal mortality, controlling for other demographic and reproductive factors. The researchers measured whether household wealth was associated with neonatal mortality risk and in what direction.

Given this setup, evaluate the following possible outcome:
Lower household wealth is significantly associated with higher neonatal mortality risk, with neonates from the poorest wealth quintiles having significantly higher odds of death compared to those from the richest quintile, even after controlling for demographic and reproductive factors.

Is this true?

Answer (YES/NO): YES